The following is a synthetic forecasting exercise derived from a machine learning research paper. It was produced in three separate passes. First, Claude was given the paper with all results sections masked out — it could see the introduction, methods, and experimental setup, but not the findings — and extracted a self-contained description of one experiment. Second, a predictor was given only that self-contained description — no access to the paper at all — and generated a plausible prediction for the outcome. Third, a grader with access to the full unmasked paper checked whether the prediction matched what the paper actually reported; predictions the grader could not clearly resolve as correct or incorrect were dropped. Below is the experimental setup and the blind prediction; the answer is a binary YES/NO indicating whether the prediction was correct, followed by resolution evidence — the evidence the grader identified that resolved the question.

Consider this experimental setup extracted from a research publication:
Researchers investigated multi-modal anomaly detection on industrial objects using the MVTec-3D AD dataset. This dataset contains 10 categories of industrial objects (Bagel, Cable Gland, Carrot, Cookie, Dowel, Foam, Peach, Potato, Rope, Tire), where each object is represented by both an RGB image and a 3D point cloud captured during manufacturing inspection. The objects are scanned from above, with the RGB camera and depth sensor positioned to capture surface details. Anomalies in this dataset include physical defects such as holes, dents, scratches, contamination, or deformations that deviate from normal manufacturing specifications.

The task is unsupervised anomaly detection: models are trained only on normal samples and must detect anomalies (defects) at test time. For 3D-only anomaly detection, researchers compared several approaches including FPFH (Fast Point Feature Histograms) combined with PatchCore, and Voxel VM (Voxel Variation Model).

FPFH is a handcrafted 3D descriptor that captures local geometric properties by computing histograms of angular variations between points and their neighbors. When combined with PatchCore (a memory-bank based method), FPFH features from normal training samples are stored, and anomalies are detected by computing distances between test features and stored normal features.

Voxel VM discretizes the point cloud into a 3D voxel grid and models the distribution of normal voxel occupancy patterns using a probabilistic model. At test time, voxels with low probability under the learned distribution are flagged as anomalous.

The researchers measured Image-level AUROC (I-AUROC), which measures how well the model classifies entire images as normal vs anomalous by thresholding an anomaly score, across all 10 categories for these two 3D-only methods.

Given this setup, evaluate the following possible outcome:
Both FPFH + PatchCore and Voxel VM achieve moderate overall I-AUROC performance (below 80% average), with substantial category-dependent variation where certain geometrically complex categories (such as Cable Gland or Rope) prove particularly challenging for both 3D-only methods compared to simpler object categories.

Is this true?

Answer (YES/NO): NO